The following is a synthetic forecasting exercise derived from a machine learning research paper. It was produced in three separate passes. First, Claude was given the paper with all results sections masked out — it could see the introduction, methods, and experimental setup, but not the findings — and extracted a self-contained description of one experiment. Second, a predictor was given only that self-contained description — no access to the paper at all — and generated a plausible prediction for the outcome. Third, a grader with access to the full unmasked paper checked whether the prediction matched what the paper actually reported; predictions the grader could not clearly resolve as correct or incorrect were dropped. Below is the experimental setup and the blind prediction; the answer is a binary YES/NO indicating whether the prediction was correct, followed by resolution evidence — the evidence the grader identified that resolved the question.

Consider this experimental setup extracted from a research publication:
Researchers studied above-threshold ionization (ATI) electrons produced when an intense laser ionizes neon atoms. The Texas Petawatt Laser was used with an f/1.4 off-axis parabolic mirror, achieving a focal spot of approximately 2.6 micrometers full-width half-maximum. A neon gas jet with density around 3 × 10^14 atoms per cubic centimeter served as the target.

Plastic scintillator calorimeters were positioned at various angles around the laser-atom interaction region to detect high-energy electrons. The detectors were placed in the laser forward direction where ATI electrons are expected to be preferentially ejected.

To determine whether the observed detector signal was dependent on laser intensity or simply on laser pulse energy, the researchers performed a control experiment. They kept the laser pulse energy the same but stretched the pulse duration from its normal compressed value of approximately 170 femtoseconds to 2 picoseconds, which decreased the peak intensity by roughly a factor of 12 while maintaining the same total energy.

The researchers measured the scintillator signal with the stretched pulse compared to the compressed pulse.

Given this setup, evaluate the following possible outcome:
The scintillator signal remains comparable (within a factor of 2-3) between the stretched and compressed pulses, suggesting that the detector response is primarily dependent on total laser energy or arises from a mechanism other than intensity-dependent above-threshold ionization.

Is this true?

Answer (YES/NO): NO